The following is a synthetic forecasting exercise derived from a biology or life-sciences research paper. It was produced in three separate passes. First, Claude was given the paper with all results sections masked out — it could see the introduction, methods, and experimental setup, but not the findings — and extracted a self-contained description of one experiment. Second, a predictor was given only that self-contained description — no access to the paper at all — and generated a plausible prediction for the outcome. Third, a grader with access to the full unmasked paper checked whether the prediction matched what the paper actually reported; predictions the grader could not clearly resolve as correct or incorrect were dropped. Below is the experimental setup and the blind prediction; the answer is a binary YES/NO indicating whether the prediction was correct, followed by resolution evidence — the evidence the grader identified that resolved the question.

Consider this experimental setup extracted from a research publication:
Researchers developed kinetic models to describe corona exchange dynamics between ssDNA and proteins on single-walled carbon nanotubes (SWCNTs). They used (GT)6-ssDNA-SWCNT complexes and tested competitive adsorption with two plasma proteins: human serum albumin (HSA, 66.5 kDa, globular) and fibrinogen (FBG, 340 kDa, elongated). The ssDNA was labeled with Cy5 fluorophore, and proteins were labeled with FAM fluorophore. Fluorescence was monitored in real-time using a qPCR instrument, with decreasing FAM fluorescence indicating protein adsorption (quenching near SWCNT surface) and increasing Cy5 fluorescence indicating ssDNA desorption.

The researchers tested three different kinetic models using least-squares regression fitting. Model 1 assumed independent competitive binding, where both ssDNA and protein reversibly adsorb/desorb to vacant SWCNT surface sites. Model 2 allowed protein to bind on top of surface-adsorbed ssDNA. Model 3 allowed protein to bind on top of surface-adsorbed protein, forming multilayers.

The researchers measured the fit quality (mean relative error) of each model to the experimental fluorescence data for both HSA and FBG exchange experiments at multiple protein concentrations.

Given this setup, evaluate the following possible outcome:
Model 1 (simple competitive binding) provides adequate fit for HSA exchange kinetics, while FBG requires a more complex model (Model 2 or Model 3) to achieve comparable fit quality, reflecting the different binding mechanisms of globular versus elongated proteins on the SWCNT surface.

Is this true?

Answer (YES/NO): NO